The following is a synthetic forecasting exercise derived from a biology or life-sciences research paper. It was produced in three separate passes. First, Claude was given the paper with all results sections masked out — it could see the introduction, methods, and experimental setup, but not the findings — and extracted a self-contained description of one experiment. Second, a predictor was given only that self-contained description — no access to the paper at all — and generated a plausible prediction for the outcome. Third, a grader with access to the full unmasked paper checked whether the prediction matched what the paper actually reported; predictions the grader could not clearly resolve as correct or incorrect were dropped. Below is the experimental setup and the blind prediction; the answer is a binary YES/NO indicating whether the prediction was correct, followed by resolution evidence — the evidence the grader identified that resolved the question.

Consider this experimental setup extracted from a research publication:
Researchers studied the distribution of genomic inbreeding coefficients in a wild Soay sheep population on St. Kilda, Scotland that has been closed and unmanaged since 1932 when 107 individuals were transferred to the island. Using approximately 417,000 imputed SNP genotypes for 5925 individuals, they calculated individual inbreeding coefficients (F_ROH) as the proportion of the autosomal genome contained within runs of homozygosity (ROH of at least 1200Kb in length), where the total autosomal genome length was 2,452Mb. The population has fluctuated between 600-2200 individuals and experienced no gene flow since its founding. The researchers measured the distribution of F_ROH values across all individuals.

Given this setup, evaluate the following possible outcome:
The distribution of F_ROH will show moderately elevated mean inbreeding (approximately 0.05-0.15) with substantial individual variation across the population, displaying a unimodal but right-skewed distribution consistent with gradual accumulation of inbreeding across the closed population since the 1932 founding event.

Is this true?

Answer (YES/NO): NO